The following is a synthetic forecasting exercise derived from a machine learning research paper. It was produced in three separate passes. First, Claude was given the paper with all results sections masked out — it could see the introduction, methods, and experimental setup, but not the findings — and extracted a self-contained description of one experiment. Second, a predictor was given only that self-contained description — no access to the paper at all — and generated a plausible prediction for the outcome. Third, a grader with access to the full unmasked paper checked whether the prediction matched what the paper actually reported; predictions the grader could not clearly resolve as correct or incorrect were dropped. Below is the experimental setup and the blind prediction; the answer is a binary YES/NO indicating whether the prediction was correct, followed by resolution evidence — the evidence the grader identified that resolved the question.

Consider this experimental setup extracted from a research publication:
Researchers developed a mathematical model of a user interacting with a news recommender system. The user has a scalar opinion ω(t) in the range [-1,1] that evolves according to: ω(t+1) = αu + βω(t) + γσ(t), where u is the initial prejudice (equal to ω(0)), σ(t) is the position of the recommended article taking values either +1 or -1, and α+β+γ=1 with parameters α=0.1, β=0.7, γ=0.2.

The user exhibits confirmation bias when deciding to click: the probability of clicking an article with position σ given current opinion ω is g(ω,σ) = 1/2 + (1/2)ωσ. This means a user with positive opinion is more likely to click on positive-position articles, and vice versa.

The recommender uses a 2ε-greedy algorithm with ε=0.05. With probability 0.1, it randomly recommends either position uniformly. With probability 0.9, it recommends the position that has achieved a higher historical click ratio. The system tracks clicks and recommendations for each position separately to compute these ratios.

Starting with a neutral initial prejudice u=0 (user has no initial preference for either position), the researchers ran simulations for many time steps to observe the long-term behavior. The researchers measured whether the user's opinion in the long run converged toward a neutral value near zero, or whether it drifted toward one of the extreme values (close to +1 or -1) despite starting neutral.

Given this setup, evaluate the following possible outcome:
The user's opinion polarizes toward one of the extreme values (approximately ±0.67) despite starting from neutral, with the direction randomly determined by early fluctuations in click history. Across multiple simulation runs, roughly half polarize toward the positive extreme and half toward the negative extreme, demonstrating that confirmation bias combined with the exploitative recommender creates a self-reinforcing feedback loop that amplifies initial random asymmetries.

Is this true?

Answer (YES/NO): NO